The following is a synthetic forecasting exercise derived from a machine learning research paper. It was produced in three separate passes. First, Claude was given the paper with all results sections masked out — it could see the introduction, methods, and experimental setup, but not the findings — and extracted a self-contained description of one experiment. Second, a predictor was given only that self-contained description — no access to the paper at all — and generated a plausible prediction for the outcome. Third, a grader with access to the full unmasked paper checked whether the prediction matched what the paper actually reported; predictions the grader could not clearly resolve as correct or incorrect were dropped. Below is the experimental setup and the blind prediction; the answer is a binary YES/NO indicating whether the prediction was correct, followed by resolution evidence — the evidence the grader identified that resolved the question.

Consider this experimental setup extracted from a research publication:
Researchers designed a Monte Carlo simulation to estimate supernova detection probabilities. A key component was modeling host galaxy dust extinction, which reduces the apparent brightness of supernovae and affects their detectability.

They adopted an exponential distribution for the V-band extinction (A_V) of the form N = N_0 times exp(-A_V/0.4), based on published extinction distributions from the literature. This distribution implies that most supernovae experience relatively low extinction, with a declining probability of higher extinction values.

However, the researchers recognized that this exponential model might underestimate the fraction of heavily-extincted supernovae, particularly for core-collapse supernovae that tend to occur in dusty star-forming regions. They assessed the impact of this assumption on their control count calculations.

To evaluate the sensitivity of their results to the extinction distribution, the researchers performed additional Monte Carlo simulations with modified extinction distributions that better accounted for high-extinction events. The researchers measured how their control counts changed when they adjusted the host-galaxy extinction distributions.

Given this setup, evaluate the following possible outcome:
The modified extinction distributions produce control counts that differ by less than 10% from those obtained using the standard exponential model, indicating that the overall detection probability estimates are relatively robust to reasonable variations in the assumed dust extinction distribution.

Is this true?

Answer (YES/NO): YES